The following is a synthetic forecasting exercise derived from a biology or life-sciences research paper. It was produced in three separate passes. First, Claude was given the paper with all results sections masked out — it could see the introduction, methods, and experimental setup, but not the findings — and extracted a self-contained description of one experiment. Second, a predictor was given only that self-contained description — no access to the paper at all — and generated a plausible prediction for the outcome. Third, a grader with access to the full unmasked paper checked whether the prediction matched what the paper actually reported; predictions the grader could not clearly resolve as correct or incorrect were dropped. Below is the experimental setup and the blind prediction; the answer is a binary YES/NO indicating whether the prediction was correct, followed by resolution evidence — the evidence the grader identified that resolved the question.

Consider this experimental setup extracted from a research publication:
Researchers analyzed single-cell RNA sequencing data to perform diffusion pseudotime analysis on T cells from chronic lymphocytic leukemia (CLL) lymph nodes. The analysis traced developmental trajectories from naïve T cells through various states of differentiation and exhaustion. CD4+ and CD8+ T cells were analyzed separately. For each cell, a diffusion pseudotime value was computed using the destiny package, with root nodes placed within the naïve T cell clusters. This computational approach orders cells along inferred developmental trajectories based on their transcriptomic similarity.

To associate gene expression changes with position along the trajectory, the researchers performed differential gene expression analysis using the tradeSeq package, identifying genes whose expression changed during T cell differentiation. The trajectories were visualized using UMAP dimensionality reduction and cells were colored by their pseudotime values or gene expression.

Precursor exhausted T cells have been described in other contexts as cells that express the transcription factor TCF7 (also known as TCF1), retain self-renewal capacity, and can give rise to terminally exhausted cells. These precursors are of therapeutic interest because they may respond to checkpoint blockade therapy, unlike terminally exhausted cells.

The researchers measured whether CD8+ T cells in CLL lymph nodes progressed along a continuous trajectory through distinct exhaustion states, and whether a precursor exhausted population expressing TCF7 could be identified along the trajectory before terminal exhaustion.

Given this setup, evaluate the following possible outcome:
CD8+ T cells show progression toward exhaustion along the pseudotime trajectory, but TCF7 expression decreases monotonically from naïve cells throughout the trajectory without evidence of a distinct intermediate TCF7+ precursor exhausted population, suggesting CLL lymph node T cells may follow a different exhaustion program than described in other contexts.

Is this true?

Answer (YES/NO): NO